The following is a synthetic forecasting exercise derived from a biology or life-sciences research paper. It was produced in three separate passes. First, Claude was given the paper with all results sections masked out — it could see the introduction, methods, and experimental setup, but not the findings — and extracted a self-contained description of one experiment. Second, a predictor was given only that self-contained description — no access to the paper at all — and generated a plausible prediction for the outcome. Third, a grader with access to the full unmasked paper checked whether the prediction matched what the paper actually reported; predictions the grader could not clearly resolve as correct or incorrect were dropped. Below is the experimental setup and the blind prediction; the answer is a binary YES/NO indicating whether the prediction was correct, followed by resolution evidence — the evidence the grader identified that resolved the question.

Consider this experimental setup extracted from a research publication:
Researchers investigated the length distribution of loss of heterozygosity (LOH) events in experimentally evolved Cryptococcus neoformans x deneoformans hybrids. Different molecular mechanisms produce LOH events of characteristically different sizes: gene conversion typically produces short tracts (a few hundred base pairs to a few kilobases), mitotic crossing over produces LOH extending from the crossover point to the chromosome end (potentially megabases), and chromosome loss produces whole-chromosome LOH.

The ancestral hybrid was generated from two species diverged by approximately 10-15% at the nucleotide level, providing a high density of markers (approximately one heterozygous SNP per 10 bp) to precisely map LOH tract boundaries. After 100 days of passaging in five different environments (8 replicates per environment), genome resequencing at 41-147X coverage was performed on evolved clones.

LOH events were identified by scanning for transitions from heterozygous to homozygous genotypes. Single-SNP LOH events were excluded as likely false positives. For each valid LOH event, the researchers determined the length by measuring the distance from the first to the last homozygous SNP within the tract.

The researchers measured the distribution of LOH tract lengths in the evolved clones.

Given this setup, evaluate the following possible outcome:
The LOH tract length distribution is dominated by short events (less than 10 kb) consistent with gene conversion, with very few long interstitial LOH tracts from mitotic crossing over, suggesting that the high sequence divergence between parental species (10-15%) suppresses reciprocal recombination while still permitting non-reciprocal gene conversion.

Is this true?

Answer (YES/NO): NO